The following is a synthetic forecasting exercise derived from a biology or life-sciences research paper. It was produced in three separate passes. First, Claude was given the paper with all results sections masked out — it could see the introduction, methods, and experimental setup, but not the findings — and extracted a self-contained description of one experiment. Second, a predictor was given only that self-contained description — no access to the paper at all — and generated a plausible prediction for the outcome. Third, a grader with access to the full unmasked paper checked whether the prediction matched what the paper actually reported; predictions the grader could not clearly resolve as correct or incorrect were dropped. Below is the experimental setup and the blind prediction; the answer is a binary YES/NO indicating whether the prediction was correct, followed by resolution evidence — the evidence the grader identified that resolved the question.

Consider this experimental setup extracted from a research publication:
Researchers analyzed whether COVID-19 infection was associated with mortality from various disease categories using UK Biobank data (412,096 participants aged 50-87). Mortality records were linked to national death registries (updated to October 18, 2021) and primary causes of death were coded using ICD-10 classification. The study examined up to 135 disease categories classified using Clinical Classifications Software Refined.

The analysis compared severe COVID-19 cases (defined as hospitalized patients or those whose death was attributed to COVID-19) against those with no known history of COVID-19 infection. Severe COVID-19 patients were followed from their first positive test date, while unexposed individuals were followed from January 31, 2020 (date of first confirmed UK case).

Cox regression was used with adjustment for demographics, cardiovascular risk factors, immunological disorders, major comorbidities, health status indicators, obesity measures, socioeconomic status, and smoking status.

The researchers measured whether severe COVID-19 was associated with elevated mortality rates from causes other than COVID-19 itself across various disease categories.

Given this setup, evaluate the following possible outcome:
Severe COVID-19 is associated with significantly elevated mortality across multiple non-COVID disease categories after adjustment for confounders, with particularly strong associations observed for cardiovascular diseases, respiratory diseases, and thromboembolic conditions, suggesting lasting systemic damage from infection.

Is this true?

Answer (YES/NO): NO